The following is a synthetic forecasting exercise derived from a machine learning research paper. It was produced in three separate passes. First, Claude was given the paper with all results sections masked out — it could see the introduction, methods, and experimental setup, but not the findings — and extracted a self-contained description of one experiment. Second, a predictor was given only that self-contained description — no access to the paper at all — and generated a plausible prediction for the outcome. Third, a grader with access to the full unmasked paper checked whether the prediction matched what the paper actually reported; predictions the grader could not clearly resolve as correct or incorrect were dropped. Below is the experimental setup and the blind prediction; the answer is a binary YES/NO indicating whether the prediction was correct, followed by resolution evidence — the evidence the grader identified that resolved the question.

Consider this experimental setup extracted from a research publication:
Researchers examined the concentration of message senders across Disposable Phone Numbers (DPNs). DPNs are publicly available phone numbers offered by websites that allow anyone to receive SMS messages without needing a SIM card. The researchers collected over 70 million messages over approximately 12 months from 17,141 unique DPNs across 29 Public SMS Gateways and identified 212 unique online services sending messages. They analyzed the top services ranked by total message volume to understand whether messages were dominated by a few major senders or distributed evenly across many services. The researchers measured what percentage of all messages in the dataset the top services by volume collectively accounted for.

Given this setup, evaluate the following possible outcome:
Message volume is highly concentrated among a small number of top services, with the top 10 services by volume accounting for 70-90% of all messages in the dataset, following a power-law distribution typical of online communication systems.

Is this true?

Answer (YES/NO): NO